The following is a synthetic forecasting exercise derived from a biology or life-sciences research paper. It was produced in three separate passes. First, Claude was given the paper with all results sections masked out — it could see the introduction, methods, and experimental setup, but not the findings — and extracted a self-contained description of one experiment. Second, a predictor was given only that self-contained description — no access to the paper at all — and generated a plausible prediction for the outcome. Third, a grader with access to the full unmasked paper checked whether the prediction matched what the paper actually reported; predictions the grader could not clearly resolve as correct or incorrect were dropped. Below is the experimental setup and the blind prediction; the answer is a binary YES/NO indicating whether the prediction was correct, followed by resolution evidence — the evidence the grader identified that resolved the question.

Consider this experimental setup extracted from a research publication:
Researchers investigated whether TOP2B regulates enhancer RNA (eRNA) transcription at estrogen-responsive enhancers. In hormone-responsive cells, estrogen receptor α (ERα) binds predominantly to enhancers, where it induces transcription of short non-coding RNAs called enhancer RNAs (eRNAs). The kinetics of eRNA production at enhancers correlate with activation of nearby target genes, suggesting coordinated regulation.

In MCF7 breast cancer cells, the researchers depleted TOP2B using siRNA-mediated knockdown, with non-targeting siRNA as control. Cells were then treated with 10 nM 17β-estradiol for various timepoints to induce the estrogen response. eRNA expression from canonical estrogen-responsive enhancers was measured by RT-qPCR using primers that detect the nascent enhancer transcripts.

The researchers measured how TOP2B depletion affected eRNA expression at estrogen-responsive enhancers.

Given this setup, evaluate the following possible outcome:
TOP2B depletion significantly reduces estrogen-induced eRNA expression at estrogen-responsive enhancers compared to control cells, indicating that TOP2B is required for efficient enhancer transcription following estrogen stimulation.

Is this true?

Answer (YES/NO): NO